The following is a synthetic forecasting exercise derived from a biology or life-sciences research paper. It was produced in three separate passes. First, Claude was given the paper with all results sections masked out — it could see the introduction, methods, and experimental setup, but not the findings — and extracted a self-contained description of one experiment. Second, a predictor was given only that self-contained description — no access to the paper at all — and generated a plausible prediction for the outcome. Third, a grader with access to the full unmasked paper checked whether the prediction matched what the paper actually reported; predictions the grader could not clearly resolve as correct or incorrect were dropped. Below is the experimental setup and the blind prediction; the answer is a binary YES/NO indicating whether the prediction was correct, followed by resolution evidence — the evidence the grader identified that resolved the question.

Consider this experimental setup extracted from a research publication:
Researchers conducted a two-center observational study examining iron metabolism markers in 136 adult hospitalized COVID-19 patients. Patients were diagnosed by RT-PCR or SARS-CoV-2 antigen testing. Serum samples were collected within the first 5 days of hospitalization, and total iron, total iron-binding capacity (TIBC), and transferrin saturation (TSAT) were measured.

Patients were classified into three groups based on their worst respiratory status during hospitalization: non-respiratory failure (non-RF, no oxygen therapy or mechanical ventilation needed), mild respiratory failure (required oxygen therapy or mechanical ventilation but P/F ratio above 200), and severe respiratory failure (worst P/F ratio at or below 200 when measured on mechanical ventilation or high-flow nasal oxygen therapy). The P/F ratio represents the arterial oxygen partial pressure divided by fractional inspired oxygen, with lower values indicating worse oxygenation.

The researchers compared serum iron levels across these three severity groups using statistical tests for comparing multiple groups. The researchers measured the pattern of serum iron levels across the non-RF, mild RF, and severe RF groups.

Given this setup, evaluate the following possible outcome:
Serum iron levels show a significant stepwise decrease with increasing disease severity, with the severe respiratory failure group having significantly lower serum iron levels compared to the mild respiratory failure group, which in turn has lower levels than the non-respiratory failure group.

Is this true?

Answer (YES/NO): NO